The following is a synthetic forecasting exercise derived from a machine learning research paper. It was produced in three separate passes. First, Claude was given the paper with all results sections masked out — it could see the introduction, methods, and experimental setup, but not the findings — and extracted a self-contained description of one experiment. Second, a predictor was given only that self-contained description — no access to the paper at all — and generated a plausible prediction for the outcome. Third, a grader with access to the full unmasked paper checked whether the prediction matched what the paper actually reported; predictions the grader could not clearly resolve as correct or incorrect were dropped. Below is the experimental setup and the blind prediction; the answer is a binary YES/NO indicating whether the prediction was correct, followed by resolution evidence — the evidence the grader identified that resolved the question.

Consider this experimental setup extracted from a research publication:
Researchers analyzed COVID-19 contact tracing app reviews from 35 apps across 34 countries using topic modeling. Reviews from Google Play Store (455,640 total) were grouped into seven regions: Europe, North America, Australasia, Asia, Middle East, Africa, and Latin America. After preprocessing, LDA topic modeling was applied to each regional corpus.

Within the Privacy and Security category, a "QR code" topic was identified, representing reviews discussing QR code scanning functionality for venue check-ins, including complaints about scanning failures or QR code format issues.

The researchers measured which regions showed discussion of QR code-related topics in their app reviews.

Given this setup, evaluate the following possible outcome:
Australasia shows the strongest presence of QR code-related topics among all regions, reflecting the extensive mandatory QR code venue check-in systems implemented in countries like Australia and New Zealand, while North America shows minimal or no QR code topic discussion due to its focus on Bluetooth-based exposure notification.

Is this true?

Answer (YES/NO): NO